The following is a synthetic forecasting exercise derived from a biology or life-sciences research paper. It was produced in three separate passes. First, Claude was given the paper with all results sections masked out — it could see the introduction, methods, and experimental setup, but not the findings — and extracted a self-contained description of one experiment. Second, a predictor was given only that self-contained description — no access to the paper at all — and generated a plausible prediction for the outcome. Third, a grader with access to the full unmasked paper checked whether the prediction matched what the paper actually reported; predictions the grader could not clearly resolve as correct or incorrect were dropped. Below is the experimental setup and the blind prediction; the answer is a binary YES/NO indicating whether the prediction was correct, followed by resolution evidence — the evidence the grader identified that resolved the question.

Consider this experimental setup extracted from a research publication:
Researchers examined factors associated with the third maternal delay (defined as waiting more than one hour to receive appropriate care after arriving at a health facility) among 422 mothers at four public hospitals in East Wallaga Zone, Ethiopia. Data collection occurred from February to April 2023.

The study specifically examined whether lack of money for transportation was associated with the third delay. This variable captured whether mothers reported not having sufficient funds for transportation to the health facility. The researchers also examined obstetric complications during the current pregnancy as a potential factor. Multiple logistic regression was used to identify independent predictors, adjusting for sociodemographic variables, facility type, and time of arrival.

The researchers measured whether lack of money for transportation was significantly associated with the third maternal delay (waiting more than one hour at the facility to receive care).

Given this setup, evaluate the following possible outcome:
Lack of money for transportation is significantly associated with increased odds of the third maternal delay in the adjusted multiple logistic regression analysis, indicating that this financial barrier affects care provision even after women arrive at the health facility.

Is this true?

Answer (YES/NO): YES